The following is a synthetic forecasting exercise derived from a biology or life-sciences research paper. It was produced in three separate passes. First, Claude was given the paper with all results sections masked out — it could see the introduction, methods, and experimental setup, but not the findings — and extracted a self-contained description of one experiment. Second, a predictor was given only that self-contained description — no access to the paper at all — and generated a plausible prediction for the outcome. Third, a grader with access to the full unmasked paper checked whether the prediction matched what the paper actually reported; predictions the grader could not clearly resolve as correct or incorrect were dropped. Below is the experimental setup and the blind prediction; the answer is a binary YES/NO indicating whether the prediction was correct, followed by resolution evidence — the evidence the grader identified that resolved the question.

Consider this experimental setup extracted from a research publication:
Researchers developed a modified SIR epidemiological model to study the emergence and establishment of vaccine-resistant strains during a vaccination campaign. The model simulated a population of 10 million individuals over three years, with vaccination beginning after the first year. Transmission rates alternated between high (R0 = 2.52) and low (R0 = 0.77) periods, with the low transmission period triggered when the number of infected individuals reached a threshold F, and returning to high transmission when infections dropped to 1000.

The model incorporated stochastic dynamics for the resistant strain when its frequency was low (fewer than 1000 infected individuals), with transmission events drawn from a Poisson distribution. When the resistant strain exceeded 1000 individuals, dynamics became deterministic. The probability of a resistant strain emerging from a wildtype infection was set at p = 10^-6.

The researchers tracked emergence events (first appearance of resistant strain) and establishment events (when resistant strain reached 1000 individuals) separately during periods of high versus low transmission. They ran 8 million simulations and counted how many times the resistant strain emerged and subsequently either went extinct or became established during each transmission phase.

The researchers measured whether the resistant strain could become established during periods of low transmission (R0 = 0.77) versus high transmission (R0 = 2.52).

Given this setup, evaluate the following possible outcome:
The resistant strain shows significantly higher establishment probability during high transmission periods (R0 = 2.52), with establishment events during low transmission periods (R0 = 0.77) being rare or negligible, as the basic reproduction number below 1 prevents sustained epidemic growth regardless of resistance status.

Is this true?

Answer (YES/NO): YES